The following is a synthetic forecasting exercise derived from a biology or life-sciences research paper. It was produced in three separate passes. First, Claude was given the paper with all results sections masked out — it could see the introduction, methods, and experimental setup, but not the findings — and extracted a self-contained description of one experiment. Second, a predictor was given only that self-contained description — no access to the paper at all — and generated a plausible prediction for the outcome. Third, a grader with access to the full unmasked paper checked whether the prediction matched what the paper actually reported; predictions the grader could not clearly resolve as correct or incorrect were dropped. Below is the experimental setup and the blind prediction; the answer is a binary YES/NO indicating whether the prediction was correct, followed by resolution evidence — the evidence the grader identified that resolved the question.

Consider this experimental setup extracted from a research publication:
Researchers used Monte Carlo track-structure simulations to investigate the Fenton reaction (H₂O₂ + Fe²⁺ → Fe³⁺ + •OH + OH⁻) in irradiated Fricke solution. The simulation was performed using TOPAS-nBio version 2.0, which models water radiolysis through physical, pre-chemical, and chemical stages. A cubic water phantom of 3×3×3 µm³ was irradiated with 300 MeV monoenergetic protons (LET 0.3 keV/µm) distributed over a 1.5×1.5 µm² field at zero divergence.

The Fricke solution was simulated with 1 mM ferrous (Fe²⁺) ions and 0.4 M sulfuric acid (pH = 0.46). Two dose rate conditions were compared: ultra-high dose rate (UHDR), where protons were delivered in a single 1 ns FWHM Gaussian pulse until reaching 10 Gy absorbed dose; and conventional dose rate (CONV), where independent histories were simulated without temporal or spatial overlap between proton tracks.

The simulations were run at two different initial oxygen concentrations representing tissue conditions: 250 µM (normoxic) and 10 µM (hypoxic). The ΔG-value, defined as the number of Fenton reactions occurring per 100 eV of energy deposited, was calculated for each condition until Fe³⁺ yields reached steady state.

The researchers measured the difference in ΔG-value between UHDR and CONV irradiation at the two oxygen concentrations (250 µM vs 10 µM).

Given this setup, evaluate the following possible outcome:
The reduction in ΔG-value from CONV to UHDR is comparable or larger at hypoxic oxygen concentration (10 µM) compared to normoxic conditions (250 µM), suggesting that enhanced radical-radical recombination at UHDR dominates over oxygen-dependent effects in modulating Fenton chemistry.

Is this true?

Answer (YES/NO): YES